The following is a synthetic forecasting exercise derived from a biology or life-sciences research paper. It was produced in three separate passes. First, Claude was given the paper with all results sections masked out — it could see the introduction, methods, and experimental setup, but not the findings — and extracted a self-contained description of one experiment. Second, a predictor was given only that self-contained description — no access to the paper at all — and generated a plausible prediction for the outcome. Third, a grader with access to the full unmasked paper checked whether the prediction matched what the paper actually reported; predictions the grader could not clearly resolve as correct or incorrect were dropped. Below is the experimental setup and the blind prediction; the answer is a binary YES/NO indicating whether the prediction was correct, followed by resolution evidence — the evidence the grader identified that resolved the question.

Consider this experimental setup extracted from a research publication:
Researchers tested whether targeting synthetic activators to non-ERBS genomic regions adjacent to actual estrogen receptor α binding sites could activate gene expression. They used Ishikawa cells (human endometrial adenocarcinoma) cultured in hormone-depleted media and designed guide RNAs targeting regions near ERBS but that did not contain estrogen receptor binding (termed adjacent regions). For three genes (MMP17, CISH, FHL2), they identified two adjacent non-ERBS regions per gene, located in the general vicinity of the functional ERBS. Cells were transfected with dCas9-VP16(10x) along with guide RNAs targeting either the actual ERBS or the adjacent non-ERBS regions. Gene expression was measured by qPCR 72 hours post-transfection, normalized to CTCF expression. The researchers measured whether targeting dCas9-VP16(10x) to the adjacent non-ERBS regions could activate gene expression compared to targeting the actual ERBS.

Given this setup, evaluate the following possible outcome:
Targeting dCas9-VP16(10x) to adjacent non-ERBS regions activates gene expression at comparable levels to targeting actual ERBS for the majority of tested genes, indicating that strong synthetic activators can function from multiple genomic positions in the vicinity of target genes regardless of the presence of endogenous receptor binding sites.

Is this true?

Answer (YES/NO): NO